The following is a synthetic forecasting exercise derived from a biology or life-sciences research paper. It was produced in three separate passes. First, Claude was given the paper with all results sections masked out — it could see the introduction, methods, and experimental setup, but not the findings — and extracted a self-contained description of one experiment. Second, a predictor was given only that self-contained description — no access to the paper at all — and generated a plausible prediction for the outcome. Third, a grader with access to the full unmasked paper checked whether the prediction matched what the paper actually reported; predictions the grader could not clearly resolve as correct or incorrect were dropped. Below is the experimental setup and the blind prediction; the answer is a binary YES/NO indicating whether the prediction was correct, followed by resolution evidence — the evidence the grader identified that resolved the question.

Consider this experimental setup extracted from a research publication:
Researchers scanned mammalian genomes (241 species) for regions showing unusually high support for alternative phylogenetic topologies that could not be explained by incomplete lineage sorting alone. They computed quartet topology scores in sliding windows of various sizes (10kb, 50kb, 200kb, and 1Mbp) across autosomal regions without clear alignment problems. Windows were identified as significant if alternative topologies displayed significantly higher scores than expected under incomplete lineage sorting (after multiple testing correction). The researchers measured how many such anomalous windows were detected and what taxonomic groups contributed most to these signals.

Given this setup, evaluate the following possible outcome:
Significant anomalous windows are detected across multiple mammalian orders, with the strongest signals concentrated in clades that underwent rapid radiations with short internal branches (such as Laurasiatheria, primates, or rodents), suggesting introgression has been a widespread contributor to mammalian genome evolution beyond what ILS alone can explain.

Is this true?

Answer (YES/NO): NO